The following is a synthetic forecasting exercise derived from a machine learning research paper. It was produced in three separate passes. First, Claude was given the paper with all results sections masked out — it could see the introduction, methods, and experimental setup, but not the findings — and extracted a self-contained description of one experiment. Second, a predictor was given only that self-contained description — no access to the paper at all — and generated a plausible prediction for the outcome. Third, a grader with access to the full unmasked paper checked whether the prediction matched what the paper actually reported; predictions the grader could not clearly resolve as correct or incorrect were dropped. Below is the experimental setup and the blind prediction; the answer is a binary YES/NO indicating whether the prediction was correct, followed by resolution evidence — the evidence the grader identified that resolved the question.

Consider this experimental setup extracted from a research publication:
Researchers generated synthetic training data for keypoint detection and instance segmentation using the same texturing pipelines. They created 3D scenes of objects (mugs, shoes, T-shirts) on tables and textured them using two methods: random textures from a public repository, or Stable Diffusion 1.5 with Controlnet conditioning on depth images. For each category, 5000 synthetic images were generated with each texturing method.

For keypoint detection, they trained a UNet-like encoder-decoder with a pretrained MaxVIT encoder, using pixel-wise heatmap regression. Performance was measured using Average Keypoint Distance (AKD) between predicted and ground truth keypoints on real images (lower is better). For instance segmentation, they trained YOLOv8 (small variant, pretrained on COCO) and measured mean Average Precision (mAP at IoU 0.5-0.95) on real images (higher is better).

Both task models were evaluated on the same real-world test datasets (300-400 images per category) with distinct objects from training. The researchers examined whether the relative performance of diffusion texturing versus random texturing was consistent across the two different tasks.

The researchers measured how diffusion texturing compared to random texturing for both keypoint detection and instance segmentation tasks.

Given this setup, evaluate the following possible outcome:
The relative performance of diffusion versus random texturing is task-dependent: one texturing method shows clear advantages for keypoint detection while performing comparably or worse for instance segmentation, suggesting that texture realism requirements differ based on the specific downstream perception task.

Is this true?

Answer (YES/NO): NO